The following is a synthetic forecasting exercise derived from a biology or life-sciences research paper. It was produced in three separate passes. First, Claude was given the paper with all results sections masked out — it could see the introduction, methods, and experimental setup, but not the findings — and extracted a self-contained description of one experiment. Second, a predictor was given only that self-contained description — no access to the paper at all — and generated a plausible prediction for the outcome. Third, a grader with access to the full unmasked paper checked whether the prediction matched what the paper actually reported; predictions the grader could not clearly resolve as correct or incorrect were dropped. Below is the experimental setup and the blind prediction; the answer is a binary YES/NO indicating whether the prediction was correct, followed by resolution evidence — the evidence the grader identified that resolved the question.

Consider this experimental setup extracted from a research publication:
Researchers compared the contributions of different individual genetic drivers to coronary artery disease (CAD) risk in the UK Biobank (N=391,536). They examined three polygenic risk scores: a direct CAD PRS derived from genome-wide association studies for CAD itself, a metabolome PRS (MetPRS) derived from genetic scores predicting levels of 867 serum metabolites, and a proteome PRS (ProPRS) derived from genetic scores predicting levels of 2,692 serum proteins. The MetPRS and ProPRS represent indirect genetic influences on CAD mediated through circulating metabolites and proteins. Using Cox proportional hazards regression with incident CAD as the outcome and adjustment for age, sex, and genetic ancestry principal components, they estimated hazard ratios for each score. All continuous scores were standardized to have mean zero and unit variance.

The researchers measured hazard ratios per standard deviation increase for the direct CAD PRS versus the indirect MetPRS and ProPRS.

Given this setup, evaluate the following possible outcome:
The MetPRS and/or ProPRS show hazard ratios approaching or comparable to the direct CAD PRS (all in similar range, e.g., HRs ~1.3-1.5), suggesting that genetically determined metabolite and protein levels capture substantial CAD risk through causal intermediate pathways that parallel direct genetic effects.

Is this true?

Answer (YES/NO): NO